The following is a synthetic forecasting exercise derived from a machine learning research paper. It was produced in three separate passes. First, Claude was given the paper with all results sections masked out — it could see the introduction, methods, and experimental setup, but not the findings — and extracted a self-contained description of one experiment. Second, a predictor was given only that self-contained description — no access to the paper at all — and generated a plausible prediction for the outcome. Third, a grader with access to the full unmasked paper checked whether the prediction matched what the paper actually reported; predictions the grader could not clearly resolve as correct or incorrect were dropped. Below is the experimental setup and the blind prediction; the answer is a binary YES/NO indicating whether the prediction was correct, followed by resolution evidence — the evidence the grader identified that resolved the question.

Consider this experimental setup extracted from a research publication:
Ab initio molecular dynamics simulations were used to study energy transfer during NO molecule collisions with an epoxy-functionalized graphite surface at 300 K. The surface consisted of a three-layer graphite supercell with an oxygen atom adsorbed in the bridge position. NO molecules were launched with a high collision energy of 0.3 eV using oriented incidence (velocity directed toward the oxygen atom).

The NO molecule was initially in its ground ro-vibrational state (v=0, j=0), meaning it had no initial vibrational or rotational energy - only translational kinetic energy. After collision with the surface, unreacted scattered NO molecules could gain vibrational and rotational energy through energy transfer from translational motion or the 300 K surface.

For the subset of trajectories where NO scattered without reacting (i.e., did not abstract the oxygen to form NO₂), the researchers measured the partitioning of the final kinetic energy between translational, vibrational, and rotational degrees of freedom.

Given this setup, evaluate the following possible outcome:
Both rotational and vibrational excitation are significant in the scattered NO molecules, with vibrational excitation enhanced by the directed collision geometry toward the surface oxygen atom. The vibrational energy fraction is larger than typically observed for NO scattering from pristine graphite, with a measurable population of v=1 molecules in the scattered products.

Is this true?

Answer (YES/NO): NO